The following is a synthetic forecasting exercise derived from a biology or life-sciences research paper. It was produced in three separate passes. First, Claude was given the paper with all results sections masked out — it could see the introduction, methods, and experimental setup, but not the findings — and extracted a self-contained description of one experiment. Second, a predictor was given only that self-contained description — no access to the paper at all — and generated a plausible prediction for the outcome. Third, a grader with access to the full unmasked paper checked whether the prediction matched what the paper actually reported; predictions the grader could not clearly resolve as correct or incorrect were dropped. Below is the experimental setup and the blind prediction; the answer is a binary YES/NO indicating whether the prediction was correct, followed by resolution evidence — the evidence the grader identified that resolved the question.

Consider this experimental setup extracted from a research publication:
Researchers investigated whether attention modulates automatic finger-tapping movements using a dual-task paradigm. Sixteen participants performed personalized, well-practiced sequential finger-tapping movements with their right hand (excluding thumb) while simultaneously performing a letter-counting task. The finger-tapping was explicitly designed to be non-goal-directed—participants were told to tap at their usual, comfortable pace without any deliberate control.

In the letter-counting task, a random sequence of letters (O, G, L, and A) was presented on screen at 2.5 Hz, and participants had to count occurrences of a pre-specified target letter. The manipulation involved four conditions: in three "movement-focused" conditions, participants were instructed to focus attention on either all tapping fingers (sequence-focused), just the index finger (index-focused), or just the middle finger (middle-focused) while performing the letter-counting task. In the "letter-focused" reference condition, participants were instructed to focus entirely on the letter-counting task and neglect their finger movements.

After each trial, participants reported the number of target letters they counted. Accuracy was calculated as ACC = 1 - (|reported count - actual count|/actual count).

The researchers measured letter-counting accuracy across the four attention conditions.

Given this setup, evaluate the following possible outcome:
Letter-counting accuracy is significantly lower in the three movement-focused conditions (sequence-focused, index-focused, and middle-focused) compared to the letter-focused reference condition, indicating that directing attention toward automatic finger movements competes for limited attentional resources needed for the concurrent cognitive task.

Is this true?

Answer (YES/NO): YES